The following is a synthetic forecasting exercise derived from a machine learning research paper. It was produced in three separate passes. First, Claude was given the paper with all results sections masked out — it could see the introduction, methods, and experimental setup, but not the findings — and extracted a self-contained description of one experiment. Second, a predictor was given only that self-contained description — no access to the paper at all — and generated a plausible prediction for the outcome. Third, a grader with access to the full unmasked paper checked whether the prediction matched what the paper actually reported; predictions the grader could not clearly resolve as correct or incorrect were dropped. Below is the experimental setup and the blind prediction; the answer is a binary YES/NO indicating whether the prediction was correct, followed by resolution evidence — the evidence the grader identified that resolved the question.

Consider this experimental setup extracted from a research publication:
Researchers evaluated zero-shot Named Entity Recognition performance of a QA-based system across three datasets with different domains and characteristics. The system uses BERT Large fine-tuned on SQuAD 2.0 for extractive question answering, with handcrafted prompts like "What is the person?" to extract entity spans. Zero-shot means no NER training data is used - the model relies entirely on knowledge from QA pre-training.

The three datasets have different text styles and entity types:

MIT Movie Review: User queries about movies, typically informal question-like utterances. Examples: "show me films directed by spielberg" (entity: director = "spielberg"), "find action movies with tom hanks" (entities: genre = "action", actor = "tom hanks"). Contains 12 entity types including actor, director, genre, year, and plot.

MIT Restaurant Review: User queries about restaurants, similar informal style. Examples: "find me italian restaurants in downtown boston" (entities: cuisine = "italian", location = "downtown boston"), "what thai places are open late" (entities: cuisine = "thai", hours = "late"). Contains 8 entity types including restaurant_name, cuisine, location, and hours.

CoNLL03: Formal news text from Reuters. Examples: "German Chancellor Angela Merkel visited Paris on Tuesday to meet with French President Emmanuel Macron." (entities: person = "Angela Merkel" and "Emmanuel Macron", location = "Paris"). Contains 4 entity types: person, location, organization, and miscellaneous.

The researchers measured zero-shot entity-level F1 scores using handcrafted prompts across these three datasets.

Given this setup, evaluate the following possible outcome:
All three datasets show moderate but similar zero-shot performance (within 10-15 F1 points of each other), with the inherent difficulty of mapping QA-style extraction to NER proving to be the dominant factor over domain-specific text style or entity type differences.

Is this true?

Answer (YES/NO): NO